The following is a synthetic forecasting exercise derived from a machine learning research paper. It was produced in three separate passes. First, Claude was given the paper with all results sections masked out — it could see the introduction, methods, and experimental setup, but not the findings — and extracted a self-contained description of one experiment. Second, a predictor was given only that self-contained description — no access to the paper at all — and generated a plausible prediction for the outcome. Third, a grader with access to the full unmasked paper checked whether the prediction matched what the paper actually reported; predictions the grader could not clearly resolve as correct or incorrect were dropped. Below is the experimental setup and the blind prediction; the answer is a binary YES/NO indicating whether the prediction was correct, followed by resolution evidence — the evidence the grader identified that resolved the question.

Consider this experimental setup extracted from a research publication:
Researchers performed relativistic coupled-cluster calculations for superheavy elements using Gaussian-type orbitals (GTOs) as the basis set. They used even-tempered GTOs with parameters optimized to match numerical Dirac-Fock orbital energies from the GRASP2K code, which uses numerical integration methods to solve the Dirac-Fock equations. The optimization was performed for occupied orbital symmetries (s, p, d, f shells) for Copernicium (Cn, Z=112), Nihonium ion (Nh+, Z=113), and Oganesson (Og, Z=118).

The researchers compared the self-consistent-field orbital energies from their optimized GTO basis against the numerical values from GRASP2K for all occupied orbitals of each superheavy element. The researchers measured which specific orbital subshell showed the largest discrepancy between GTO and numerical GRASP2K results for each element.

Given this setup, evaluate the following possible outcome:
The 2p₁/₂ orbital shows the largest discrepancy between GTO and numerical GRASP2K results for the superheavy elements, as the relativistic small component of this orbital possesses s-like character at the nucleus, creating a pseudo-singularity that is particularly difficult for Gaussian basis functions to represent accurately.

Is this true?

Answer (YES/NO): NO